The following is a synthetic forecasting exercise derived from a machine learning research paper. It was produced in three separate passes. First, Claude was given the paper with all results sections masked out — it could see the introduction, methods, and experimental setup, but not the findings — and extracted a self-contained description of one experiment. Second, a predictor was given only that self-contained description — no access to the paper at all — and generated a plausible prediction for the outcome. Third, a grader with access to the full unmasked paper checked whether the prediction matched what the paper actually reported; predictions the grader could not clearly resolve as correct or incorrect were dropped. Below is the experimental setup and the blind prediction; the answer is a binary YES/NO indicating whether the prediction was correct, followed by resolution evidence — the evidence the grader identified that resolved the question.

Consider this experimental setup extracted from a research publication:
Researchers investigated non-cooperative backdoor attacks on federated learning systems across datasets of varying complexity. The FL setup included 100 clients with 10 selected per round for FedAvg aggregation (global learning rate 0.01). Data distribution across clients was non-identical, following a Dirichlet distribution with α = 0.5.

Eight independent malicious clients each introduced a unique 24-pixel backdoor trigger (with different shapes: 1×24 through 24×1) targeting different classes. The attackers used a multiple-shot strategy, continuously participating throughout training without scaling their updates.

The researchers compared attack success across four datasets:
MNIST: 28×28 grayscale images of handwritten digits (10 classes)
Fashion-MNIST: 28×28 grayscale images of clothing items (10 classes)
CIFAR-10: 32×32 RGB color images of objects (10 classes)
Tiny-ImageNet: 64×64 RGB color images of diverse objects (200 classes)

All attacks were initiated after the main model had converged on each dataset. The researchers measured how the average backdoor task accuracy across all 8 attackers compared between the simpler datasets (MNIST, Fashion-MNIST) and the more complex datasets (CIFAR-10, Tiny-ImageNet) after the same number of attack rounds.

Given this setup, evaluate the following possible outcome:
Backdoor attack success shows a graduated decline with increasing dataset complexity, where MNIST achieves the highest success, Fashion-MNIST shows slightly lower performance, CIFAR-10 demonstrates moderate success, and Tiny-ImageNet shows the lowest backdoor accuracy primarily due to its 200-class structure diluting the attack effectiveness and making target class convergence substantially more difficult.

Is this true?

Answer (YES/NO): NO